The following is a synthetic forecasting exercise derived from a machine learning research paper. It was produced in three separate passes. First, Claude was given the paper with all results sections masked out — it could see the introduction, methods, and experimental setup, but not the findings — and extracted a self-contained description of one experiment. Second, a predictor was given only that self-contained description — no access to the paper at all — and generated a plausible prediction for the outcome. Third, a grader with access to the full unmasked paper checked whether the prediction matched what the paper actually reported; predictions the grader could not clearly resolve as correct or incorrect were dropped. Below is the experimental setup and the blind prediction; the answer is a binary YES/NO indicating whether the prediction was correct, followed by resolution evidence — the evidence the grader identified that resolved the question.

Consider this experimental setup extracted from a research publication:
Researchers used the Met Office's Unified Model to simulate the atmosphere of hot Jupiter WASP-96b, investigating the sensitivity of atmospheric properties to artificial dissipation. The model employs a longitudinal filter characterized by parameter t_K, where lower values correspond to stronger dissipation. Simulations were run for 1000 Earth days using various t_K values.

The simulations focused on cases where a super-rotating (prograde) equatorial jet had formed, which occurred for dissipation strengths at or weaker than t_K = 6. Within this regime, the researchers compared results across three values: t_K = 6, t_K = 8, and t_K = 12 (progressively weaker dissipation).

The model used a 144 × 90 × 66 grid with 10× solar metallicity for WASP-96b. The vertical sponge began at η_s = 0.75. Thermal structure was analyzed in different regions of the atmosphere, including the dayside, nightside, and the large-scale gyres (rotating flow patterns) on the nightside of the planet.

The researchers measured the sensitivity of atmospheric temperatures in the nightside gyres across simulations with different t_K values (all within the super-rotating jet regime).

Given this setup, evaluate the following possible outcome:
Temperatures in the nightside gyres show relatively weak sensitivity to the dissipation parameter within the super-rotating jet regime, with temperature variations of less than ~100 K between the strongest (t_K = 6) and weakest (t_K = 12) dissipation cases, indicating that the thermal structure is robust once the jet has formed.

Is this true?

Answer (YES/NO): NO